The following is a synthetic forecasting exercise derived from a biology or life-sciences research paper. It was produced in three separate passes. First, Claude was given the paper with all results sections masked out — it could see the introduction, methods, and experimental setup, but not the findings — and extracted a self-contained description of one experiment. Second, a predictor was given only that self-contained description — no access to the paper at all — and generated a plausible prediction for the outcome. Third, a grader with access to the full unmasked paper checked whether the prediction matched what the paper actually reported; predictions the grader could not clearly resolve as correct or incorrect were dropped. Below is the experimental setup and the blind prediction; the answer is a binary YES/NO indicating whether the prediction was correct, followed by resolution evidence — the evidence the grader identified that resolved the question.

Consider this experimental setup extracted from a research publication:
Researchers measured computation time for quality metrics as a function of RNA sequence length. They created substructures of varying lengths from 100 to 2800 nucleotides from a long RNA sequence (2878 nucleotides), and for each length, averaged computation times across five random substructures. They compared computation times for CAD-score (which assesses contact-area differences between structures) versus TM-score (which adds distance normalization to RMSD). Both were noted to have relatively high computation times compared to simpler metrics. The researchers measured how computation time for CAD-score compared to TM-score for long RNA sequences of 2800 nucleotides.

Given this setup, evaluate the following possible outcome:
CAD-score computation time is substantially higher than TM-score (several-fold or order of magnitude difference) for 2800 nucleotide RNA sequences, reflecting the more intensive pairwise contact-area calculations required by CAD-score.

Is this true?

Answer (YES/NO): NO